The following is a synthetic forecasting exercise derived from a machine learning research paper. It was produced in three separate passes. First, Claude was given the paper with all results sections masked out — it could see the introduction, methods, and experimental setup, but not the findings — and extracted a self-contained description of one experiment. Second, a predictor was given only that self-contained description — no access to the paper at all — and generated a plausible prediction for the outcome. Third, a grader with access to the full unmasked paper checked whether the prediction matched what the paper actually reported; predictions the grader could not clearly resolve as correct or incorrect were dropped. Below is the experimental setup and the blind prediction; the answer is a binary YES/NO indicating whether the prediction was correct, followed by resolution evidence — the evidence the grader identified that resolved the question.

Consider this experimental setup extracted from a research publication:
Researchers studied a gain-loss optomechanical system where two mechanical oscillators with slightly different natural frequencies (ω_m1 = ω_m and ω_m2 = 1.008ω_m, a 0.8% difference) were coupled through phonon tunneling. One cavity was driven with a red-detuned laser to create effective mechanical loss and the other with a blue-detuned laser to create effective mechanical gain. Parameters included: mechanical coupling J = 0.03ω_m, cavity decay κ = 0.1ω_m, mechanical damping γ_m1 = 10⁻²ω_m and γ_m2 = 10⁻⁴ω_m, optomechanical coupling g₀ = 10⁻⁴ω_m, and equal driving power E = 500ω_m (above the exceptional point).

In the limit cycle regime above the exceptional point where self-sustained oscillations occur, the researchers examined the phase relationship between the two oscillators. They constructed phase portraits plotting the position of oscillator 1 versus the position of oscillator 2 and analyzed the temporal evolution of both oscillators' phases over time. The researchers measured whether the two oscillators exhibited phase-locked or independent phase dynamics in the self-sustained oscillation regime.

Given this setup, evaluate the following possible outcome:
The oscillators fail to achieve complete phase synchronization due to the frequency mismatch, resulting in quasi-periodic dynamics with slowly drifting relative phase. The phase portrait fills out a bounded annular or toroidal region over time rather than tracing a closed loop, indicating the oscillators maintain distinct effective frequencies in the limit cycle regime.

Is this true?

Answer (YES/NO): NO